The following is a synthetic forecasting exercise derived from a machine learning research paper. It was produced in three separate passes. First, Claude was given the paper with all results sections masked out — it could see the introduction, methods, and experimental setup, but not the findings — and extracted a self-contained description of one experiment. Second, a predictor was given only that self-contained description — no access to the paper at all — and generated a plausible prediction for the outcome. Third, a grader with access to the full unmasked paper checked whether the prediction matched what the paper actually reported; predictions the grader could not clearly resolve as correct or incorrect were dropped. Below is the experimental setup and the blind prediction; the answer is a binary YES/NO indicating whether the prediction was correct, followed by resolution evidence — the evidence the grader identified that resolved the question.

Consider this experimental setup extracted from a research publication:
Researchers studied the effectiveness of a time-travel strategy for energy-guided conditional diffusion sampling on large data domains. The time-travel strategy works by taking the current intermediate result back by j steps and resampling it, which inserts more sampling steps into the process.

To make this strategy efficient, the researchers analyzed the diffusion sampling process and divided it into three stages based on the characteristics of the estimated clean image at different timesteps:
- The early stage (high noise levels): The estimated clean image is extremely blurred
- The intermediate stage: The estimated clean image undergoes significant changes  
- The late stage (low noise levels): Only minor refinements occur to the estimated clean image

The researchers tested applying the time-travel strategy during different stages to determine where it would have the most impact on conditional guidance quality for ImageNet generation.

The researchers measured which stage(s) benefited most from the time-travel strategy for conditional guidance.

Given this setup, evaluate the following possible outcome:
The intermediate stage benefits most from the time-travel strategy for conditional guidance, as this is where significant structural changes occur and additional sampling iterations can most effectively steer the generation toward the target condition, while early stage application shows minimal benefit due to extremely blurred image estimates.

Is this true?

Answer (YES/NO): YES